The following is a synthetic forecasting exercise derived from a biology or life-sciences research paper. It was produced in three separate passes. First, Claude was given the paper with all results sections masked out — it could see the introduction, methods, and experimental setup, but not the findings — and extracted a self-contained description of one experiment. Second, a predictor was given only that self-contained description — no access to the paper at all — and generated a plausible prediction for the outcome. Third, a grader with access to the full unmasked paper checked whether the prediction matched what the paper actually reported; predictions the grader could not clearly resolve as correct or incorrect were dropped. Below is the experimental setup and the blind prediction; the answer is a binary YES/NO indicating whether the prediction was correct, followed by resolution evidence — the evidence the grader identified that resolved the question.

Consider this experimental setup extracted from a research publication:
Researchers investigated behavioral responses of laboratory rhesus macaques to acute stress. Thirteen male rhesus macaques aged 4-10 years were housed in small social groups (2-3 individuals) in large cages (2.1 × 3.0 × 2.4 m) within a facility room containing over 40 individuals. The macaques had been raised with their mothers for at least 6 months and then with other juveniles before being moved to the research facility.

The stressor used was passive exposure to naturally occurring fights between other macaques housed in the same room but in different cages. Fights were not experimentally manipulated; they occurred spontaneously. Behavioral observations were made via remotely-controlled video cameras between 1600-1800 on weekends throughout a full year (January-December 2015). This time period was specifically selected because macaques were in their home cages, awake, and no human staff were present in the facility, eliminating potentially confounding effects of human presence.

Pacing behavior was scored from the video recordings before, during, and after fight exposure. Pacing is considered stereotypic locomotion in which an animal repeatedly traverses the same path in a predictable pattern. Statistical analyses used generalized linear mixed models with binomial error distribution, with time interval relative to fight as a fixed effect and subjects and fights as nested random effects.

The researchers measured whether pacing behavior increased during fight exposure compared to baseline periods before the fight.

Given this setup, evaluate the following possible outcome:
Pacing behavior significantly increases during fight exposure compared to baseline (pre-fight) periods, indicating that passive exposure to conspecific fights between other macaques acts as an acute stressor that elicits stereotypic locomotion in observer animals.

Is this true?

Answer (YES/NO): NO